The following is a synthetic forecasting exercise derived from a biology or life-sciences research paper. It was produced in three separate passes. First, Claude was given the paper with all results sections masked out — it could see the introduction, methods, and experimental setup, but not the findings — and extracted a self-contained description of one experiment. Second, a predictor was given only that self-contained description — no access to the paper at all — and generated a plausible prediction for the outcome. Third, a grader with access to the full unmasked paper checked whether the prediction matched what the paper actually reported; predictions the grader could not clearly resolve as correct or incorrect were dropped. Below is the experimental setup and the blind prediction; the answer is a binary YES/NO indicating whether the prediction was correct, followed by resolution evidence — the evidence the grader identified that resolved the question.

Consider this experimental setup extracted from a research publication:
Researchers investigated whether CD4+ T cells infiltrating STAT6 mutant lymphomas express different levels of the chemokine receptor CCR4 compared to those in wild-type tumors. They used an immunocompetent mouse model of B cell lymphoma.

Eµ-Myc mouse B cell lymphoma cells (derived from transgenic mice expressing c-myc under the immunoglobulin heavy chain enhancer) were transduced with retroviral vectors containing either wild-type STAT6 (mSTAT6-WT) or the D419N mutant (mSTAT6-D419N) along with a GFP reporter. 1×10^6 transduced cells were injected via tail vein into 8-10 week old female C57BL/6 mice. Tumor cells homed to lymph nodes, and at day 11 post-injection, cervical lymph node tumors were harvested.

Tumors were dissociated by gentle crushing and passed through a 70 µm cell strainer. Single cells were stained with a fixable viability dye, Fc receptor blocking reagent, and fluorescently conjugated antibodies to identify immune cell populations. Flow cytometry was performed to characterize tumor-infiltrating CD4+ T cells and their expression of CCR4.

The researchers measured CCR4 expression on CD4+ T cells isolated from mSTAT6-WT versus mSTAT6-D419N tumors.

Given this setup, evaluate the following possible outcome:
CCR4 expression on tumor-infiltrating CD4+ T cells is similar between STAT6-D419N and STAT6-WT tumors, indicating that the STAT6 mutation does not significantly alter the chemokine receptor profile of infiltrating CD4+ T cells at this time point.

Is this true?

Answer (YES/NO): NO